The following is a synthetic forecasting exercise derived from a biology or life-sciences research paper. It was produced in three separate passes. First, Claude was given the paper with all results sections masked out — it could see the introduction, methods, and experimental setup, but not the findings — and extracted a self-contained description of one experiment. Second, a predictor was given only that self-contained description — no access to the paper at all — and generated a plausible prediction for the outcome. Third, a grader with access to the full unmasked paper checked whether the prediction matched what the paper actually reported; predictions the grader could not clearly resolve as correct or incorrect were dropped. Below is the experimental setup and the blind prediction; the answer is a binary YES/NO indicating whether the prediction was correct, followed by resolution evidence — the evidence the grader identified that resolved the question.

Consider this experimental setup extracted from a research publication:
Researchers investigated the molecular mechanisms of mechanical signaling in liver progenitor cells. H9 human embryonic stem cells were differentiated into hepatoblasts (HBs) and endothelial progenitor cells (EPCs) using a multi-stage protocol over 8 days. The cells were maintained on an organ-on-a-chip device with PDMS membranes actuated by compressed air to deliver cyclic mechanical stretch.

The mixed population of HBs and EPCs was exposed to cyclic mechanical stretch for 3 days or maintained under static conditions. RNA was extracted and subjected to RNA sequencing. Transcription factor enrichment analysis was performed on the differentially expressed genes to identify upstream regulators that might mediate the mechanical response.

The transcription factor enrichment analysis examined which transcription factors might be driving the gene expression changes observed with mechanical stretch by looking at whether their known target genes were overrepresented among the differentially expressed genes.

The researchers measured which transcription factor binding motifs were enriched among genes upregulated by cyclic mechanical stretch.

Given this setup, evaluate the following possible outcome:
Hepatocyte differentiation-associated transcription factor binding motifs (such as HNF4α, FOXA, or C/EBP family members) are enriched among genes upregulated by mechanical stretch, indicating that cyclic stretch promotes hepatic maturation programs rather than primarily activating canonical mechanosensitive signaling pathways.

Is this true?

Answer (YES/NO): NO